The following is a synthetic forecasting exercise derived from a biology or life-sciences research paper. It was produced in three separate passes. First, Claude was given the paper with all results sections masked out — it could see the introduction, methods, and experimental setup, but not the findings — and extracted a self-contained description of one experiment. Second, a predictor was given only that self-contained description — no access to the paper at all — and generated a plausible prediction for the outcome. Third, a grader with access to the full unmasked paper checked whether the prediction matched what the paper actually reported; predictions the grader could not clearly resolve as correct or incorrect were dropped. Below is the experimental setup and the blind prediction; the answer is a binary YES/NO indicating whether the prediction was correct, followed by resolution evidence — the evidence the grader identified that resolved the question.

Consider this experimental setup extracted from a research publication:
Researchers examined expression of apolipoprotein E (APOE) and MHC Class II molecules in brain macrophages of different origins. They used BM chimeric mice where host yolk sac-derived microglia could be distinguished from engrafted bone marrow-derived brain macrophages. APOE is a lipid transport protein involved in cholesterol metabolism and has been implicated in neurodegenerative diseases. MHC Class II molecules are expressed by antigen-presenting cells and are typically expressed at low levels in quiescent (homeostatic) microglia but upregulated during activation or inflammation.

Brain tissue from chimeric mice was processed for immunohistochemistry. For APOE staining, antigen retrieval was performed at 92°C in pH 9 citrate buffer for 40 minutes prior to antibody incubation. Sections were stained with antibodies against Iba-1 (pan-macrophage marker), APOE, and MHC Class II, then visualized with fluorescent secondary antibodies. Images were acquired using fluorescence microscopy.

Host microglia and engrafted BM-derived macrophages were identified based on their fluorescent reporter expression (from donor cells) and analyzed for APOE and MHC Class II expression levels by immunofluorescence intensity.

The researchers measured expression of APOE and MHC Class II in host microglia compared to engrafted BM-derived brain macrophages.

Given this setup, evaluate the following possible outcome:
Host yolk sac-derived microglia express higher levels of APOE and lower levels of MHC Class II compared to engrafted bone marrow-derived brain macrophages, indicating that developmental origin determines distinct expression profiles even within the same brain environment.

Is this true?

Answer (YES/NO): NO